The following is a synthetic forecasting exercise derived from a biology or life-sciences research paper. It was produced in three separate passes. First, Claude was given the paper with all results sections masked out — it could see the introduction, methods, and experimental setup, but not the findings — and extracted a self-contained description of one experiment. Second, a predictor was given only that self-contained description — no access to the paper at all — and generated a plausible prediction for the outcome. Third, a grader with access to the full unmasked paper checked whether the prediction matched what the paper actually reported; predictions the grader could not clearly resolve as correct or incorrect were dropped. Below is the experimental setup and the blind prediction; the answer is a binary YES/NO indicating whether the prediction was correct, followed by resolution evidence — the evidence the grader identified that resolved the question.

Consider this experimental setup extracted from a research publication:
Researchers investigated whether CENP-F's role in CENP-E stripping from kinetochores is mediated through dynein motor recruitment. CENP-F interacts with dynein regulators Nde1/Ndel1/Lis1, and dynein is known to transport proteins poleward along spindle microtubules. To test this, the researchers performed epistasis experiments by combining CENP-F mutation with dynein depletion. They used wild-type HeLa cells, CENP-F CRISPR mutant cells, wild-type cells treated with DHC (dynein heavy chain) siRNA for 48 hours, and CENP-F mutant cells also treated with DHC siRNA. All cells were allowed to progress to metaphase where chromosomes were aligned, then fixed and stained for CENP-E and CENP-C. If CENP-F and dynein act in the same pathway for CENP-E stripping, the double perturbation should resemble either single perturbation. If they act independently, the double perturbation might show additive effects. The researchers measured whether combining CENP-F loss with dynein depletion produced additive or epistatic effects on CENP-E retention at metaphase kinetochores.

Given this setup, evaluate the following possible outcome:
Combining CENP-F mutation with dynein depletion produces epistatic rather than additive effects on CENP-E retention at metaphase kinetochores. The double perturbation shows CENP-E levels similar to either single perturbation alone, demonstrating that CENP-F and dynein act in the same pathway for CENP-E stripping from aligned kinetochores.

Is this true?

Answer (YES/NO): NO